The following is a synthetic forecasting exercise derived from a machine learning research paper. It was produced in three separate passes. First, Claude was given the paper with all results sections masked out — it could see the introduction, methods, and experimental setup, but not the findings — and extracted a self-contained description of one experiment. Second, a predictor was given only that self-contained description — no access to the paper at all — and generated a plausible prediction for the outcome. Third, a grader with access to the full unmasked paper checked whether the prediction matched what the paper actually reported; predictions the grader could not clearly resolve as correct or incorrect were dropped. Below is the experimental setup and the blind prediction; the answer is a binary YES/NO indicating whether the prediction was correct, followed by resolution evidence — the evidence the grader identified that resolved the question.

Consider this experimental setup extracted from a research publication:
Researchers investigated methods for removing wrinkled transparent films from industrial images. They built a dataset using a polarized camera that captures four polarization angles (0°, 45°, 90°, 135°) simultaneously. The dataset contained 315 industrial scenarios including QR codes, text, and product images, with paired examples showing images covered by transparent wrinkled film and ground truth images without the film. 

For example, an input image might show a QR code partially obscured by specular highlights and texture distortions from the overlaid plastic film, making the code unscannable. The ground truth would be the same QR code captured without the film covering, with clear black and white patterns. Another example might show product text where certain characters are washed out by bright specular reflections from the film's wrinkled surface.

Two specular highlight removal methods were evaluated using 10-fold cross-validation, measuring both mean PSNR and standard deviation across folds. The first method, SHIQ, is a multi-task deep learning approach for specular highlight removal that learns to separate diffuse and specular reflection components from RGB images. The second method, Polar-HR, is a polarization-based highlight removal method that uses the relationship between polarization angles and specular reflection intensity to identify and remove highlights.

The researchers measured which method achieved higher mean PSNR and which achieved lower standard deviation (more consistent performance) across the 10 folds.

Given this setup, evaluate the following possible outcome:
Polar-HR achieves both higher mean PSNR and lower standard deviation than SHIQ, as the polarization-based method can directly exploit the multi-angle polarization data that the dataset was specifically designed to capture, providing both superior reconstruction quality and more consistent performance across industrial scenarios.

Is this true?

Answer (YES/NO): YES